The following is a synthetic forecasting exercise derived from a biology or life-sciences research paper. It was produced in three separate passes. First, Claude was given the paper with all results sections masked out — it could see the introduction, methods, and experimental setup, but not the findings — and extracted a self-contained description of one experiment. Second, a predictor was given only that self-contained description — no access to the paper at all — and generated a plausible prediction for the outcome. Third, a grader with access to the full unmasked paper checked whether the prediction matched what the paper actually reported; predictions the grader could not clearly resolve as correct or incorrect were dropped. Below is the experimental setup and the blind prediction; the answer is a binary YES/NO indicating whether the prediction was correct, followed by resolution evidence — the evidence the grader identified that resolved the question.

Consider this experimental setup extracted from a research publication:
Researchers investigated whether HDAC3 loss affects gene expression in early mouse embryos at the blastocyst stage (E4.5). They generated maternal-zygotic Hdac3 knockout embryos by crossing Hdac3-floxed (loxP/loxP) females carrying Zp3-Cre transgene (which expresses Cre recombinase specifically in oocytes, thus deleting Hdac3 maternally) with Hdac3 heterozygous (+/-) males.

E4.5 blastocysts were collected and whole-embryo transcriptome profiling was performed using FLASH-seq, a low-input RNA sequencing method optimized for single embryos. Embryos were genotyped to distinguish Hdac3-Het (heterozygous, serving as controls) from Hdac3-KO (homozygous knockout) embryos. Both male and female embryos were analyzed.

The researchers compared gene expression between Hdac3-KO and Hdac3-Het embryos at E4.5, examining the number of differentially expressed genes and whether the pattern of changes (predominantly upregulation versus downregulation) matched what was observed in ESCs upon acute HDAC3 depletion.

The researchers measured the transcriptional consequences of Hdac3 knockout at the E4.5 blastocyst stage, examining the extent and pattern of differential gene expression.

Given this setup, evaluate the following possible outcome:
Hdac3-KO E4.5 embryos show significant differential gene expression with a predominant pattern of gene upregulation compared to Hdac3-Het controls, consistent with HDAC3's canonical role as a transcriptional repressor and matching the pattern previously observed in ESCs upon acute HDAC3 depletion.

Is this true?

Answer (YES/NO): NO